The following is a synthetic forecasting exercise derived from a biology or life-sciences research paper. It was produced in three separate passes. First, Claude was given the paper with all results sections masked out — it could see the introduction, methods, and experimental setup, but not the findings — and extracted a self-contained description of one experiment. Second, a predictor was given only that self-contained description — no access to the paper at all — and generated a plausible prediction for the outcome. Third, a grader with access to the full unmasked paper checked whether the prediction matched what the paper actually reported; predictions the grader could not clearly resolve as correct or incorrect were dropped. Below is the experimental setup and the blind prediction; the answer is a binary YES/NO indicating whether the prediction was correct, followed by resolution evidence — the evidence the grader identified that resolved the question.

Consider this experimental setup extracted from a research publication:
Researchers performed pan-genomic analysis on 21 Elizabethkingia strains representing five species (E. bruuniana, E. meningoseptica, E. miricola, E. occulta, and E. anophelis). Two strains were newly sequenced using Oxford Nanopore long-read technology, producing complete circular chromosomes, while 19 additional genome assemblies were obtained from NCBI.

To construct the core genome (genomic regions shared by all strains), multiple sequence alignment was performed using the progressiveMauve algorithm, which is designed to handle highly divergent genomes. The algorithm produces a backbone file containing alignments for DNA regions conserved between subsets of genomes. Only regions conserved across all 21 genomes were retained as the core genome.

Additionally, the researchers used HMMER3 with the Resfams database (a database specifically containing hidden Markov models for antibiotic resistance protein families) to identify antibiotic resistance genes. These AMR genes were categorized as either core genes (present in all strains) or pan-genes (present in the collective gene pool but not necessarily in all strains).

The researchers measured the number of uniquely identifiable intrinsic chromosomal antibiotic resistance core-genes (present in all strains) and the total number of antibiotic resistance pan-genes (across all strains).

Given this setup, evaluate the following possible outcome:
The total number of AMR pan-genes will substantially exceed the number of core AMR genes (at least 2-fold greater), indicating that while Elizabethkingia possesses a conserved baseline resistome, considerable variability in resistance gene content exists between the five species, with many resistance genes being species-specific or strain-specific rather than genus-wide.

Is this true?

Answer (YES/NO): YES